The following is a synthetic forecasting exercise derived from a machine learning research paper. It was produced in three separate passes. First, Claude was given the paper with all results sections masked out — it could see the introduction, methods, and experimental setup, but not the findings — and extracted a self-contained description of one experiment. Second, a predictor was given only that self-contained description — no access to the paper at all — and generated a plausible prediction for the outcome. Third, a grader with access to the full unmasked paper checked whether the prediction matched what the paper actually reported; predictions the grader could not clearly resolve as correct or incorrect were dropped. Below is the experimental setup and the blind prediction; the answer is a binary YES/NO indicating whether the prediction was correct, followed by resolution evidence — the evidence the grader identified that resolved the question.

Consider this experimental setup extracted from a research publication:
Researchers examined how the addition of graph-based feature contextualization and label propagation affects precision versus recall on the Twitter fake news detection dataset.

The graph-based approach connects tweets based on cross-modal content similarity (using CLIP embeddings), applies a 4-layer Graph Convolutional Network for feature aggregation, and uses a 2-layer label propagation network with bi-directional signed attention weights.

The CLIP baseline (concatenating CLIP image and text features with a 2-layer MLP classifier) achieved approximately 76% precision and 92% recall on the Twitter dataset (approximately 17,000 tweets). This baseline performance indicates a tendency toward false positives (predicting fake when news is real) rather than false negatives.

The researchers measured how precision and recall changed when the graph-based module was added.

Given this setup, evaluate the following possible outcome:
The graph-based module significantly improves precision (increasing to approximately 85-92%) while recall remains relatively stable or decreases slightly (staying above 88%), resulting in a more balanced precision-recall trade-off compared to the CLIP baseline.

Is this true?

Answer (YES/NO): NO